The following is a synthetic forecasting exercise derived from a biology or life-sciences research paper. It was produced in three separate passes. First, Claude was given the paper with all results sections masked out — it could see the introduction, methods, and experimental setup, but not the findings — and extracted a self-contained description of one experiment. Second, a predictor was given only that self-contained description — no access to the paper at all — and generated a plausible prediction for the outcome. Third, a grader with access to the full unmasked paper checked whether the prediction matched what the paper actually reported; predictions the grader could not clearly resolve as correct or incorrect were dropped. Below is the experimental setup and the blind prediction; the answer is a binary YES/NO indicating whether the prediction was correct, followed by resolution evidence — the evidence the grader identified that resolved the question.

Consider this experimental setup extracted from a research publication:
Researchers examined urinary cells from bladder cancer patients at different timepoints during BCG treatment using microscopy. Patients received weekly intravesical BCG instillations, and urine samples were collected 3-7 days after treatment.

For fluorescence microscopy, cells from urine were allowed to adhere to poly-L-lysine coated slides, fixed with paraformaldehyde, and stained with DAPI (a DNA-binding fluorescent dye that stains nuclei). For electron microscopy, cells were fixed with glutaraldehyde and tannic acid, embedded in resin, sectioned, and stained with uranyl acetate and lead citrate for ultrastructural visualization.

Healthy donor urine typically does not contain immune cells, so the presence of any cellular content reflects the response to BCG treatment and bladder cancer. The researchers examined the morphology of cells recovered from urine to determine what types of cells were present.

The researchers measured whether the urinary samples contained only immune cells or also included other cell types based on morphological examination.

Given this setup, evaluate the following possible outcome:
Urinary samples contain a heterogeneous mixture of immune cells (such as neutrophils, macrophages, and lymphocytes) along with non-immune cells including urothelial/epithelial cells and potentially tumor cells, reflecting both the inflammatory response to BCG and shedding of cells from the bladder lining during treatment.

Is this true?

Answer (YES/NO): YES